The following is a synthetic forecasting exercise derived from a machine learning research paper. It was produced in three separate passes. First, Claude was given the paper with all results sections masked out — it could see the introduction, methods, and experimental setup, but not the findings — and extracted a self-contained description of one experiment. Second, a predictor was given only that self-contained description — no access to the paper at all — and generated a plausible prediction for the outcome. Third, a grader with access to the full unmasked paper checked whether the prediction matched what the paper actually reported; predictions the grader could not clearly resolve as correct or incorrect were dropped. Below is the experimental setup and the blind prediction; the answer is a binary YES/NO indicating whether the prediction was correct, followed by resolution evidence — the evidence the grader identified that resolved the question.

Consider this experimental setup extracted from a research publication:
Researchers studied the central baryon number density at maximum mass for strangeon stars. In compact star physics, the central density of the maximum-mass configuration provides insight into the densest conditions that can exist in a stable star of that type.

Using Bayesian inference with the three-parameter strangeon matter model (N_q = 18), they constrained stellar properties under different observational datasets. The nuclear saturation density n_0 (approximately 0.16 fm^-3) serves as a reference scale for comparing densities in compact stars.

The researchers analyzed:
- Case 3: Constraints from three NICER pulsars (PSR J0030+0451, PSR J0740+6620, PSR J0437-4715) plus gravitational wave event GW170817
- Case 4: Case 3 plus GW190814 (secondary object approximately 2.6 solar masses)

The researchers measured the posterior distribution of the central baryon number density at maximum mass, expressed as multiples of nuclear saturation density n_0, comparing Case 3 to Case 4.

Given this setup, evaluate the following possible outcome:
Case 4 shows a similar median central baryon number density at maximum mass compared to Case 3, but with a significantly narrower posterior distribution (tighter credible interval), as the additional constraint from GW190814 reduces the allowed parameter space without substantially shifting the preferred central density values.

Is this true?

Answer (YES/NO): NO